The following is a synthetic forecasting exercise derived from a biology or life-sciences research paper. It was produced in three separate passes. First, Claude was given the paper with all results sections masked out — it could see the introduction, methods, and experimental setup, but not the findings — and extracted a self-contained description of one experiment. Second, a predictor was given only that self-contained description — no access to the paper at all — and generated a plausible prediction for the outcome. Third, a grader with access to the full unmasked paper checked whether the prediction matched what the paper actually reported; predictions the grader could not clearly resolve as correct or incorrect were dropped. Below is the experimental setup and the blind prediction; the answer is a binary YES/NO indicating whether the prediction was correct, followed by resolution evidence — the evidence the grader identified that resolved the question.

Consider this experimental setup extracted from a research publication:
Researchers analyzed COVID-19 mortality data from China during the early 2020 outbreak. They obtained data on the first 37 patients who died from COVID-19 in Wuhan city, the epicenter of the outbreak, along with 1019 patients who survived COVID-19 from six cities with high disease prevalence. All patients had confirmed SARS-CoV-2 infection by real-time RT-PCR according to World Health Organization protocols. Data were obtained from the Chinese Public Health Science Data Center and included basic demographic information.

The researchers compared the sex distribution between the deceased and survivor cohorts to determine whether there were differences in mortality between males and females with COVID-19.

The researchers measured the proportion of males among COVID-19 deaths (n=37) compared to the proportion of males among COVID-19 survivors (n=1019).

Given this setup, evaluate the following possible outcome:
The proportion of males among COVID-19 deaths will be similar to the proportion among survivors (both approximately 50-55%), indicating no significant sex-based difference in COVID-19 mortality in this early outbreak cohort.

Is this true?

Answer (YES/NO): NO